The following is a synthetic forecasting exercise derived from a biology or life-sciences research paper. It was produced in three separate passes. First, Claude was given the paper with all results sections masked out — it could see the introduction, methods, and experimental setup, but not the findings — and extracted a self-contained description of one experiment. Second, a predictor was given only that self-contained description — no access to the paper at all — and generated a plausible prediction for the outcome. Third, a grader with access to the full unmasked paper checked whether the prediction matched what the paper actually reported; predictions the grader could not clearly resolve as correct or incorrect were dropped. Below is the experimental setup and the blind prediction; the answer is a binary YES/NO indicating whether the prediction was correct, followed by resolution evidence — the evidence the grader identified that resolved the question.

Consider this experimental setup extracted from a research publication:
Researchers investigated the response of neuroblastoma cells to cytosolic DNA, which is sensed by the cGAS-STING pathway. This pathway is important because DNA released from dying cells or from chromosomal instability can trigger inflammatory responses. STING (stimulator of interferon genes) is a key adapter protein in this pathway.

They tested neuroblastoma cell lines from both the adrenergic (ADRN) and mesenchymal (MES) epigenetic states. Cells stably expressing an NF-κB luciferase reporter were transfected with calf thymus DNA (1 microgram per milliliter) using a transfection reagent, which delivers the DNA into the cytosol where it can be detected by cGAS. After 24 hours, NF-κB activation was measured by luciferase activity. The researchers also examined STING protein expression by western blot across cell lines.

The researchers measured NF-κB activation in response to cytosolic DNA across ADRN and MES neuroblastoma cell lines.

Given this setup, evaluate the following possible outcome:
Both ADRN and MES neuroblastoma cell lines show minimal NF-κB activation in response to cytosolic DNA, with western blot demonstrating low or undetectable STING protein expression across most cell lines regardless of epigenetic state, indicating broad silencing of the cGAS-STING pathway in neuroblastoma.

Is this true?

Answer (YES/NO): NO